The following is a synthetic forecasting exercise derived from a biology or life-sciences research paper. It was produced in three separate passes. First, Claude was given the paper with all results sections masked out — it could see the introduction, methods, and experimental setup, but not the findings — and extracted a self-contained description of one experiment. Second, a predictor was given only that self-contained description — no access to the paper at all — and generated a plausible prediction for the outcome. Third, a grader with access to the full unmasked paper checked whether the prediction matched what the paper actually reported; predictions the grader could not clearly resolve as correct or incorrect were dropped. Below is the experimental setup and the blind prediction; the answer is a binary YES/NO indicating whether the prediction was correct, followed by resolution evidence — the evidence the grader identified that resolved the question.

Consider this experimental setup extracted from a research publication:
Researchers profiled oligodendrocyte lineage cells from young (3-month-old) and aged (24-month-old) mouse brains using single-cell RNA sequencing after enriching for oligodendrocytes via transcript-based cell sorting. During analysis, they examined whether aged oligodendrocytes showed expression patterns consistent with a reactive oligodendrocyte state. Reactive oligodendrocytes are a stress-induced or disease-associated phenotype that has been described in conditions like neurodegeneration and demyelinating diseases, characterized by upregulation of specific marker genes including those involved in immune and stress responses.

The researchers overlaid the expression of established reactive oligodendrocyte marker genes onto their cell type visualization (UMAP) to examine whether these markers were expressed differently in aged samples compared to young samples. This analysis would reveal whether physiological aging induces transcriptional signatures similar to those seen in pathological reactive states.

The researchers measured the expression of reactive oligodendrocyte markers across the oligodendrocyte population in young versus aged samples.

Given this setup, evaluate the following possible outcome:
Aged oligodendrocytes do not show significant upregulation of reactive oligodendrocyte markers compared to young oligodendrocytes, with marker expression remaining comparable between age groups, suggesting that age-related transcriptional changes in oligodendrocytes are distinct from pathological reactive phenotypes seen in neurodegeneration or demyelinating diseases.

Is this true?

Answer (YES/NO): NO